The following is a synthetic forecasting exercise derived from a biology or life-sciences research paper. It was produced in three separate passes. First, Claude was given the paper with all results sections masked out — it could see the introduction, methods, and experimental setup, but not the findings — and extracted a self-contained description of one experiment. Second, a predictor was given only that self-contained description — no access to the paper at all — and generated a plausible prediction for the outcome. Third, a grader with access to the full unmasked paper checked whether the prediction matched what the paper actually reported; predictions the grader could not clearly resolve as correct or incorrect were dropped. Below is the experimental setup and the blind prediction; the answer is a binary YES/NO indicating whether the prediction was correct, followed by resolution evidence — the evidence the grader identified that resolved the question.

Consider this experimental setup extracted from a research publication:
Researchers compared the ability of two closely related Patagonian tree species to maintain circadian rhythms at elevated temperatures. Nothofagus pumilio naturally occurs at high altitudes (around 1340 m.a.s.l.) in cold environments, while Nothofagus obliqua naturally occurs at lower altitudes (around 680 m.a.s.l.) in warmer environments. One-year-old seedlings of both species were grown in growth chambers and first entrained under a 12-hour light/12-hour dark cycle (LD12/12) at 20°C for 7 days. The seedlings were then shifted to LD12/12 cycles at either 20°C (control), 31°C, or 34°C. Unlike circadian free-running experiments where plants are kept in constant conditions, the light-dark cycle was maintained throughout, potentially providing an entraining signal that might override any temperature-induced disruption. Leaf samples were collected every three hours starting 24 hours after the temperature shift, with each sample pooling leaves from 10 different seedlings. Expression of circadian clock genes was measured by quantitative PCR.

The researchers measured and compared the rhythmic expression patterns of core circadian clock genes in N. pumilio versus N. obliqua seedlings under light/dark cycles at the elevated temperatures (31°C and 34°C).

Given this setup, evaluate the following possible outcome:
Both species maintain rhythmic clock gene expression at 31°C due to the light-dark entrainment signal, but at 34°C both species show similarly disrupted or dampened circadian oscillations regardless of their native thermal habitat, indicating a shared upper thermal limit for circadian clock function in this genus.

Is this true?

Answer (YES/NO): NO